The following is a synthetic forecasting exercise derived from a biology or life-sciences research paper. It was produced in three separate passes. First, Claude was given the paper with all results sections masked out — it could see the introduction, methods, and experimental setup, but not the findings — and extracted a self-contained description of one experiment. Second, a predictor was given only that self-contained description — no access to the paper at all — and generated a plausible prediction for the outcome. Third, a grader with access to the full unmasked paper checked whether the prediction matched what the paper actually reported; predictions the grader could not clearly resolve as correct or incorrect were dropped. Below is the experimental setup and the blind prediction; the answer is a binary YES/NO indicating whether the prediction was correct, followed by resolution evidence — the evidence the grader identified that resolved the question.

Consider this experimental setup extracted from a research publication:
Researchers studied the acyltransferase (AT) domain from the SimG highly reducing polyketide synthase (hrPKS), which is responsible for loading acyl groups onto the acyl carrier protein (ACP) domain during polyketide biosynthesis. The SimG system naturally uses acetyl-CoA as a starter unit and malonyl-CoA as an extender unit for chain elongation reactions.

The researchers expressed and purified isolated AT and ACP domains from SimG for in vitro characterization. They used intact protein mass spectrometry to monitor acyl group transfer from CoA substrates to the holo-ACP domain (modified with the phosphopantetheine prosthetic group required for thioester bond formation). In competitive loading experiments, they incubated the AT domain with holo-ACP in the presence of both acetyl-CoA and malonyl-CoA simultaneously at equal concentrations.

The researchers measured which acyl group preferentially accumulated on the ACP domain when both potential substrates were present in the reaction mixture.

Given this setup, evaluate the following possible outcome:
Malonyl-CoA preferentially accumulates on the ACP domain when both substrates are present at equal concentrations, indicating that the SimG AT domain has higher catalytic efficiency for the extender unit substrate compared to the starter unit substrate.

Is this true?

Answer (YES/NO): NO